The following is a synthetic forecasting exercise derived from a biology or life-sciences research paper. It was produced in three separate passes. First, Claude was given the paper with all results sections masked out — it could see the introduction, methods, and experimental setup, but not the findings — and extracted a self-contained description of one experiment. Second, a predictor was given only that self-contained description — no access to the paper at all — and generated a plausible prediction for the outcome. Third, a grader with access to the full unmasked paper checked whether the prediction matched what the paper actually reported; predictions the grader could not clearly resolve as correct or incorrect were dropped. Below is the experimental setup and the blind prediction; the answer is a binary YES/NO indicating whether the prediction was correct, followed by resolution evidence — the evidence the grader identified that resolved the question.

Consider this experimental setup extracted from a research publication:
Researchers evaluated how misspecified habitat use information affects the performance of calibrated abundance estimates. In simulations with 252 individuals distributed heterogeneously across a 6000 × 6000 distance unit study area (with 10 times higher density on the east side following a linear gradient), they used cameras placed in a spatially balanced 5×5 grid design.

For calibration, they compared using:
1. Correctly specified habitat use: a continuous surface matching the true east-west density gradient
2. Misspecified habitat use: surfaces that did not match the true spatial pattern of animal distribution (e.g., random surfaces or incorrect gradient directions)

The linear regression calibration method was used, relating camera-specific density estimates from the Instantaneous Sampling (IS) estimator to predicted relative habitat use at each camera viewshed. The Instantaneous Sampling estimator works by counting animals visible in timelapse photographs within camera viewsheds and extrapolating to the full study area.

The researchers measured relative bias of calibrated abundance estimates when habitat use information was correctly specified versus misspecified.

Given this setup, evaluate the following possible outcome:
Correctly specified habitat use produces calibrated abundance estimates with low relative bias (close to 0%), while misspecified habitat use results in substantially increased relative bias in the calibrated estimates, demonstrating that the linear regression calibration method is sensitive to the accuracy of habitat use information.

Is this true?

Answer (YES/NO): NO